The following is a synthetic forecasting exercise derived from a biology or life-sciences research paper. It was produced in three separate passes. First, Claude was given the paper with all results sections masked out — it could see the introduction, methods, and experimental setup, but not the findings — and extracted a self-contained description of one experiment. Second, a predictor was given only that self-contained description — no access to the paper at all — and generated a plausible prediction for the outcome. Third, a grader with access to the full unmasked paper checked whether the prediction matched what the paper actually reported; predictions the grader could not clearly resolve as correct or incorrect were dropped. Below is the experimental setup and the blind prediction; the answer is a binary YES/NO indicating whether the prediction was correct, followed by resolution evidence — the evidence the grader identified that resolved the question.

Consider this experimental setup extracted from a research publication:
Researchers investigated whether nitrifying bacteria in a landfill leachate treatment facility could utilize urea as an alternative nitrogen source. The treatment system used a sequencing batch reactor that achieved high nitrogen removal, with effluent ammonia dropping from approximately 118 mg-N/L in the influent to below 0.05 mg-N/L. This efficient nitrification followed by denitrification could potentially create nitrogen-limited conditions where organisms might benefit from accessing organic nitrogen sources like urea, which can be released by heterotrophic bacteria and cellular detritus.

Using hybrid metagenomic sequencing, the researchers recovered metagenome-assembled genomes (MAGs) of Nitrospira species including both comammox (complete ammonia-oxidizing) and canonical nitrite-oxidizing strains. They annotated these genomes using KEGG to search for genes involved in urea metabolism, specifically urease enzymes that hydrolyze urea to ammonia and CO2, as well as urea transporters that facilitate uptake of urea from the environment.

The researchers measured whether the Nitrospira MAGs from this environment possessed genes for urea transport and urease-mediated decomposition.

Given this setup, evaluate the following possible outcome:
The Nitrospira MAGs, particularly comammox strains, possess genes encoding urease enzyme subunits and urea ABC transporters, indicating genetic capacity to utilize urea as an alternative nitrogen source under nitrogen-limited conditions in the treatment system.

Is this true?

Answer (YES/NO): YES